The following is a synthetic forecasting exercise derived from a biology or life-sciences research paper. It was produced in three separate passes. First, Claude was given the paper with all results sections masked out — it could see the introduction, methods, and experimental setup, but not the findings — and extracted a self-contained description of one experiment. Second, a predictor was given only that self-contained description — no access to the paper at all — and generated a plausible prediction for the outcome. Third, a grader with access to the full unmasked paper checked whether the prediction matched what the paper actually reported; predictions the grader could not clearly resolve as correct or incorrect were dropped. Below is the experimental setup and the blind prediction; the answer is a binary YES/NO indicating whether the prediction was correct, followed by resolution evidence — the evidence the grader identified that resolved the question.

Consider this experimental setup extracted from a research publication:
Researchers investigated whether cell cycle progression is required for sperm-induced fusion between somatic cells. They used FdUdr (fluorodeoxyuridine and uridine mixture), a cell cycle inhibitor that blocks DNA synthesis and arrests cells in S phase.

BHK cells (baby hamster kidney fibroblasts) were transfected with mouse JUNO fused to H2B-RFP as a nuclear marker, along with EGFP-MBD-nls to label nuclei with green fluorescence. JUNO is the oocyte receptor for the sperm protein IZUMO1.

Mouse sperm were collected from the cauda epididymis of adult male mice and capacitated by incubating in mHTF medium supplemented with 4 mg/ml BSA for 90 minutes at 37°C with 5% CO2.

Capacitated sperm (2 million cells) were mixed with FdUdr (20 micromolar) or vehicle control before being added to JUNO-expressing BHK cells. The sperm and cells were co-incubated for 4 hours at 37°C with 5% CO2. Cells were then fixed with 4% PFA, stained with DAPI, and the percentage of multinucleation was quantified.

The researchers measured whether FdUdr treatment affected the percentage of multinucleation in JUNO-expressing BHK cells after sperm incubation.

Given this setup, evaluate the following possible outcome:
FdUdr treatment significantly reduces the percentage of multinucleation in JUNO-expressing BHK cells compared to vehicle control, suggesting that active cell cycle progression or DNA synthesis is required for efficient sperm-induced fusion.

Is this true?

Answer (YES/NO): NO